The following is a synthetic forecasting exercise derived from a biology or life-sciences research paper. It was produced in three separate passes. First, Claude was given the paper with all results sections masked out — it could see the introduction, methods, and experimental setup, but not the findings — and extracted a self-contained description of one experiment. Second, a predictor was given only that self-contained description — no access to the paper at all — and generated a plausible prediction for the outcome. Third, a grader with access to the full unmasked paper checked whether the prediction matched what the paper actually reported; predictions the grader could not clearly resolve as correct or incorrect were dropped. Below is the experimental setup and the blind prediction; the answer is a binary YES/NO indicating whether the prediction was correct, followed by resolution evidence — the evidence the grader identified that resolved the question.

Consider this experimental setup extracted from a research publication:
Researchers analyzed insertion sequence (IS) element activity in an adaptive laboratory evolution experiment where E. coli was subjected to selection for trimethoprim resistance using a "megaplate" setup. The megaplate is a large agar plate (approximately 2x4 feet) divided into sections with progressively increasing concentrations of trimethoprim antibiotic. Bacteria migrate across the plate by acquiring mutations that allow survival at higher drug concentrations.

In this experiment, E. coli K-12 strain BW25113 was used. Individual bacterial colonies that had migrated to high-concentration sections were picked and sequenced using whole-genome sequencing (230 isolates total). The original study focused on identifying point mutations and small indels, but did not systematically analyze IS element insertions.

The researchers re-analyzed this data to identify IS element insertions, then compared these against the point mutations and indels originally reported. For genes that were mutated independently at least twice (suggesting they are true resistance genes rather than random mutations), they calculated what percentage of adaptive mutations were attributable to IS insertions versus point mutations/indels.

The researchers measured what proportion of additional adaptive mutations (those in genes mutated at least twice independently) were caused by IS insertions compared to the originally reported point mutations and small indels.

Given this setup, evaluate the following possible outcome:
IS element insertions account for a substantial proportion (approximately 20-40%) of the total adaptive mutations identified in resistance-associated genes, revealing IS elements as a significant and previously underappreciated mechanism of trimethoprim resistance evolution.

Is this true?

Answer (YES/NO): NO